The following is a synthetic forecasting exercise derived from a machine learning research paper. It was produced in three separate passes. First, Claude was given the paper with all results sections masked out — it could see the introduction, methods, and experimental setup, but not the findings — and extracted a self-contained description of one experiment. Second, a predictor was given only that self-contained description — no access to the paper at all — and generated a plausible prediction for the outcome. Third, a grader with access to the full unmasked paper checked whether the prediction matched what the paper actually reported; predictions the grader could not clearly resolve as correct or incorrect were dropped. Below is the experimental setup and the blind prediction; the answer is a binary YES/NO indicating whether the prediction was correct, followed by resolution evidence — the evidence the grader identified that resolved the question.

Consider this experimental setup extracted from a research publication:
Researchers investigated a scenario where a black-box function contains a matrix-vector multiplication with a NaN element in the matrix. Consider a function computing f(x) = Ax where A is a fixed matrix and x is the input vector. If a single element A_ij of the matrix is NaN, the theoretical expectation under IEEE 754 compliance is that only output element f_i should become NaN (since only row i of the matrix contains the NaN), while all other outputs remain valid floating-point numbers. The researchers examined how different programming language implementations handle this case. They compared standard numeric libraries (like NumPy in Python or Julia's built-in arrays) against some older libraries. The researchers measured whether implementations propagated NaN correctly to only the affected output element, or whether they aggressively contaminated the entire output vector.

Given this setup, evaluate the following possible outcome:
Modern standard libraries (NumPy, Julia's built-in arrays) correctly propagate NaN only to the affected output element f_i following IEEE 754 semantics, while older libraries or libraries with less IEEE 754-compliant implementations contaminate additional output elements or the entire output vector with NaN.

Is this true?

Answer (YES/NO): YES